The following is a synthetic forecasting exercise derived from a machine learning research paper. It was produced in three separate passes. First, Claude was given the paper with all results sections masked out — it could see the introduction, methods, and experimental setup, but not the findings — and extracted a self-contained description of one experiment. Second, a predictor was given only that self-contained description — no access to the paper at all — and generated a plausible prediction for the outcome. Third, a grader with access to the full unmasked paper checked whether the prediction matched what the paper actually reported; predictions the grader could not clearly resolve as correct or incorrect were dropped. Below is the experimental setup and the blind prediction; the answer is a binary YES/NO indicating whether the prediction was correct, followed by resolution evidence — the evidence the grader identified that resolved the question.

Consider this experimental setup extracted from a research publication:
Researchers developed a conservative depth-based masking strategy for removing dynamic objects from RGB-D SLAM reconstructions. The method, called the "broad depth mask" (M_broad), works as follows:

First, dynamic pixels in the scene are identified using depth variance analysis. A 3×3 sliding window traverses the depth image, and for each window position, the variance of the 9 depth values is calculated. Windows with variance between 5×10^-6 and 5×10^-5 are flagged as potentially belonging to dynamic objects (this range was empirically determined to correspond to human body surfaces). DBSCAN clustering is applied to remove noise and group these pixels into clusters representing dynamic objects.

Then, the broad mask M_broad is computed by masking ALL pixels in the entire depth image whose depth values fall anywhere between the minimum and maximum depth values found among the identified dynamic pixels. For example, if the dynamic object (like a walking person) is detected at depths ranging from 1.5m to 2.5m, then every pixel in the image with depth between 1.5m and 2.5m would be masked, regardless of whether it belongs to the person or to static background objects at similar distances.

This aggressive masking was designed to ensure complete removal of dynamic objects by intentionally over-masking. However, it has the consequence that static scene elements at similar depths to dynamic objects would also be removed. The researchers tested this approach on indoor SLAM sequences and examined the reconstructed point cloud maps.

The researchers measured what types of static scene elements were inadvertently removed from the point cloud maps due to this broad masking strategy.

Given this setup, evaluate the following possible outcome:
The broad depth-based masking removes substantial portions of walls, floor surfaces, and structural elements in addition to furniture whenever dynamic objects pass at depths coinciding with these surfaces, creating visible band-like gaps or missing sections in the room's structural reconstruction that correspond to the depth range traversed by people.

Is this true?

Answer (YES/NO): NO